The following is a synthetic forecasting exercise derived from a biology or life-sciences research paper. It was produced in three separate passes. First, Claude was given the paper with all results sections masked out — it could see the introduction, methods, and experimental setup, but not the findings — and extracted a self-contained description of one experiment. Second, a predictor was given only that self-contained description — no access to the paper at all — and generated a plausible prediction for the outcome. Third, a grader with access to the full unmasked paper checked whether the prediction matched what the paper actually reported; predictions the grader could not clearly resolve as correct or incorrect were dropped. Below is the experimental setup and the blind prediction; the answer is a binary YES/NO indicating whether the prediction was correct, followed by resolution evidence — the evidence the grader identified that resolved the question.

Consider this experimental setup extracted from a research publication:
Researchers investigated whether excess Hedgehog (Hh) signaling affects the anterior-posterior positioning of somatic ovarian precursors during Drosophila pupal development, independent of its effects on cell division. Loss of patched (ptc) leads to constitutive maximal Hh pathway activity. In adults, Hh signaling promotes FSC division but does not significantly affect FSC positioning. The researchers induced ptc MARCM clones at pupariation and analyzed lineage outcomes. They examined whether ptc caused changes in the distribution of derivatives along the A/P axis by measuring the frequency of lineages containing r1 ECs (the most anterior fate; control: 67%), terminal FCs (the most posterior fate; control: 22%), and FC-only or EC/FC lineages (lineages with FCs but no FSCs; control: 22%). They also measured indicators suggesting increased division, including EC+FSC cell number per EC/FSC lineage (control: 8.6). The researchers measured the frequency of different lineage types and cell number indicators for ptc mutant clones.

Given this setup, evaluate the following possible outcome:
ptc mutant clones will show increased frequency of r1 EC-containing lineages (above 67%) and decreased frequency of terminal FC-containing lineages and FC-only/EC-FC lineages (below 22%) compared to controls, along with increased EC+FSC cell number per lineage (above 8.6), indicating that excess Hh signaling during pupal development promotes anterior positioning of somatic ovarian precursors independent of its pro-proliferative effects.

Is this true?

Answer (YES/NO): NO